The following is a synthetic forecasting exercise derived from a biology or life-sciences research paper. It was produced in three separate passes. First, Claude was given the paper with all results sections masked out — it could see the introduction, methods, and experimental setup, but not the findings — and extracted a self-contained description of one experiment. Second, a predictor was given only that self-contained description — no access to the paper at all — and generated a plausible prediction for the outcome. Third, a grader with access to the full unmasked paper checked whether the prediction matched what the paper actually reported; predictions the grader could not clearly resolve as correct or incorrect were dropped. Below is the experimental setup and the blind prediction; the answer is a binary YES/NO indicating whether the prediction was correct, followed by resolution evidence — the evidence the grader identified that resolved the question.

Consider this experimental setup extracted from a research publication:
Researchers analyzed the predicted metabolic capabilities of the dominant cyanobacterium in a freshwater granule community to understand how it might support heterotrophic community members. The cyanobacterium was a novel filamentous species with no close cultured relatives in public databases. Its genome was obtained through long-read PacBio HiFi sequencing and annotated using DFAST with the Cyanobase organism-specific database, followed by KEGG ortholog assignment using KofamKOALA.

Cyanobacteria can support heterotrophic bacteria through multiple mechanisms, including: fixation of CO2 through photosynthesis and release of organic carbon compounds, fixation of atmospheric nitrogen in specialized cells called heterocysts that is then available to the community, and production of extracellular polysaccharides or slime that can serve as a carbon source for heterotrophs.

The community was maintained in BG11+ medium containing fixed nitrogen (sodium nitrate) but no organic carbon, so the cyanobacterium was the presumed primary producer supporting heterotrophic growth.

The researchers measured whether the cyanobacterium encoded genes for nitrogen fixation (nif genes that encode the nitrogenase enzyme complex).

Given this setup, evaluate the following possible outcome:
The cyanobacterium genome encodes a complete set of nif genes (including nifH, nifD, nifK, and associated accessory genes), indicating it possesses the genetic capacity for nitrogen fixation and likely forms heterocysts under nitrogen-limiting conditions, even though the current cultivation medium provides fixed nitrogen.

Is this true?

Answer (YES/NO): NO